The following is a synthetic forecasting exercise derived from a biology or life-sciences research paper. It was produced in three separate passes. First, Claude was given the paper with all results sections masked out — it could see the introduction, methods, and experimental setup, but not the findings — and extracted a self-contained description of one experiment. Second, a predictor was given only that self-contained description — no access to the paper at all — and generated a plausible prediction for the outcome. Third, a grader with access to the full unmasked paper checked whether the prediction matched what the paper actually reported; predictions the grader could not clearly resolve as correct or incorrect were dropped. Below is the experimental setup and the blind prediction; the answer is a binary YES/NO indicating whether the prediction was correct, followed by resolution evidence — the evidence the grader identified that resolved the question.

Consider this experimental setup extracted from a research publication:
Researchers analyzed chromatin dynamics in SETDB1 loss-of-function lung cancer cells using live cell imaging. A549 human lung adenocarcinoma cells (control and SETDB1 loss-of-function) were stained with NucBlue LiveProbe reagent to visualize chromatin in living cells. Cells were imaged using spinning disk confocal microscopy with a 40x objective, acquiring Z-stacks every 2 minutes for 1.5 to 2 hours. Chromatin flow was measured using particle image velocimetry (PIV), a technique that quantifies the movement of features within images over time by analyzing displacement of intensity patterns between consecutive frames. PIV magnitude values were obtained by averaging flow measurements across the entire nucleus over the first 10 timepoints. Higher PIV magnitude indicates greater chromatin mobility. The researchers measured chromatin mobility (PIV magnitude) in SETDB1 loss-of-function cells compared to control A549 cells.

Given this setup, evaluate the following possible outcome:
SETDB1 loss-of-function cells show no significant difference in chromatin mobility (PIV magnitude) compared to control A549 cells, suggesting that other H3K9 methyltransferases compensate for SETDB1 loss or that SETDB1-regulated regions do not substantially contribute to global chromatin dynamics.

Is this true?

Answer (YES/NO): NO